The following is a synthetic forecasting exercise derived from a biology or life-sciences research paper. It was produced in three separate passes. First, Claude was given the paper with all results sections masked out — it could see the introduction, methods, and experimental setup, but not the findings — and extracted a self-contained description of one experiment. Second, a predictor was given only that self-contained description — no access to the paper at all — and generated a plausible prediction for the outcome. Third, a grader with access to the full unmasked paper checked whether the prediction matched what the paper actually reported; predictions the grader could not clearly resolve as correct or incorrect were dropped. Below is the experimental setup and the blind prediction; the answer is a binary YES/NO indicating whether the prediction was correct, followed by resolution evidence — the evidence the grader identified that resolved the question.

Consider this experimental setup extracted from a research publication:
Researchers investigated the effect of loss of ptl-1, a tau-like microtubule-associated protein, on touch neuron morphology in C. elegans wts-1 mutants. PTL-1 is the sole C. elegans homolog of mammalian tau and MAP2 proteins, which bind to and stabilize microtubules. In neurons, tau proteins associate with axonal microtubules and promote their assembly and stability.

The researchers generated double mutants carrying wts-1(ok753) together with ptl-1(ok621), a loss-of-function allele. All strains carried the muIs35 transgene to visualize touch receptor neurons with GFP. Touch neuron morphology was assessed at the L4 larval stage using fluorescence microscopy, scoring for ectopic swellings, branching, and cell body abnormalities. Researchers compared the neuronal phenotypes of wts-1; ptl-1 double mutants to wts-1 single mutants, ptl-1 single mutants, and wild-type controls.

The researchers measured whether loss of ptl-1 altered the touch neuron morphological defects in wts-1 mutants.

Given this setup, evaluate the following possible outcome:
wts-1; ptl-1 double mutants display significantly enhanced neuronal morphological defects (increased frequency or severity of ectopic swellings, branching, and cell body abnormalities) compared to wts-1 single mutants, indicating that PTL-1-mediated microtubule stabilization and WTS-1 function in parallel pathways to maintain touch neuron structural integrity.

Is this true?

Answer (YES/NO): NO